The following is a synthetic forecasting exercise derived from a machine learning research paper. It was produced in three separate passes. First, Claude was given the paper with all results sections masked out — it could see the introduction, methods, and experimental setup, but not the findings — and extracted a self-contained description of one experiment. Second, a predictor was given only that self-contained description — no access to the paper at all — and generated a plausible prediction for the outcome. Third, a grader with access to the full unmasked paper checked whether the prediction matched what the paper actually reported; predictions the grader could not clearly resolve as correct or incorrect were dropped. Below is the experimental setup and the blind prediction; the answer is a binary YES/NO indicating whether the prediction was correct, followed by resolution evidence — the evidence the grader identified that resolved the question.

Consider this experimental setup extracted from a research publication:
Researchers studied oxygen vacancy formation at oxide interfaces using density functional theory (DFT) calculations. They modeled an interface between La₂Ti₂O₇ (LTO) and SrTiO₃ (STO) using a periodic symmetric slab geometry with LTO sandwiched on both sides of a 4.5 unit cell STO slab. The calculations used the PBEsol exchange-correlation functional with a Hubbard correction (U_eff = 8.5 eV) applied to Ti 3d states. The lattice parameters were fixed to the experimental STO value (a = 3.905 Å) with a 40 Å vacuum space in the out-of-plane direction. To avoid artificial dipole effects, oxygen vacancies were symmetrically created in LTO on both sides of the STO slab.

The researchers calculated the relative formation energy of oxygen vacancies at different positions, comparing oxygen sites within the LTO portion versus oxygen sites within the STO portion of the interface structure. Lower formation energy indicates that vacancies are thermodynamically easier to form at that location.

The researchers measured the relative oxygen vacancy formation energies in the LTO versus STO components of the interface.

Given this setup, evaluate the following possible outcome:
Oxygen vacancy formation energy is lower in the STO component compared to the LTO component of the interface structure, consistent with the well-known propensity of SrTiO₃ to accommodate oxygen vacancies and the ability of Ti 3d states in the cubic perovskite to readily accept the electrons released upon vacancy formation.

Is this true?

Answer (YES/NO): NO